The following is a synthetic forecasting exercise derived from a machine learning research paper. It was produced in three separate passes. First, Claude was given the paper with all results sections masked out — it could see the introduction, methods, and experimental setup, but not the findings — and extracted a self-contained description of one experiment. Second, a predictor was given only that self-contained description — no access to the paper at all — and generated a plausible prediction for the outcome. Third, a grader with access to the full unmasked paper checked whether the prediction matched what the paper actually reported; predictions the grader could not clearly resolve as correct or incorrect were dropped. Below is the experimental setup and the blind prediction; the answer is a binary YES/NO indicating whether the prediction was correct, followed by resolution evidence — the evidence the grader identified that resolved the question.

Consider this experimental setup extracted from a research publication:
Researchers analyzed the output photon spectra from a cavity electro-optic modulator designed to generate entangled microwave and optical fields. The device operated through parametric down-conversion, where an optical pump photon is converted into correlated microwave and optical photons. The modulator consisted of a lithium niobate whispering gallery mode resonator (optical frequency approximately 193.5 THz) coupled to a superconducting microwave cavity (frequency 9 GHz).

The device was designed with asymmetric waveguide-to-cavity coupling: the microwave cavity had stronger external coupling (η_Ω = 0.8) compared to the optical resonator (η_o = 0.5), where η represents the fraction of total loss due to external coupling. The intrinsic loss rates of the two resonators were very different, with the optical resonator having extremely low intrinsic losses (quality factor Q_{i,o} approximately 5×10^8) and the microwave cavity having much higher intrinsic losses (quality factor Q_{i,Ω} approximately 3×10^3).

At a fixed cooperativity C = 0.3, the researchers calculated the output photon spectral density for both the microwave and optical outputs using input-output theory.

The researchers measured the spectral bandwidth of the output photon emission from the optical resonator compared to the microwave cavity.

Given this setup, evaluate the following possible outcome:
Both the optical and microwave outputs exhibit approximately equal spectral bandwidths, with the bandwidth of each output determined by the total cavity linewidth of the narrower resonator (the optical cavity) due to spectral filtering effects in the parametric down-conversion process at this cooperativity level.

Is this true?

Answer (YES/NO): NO